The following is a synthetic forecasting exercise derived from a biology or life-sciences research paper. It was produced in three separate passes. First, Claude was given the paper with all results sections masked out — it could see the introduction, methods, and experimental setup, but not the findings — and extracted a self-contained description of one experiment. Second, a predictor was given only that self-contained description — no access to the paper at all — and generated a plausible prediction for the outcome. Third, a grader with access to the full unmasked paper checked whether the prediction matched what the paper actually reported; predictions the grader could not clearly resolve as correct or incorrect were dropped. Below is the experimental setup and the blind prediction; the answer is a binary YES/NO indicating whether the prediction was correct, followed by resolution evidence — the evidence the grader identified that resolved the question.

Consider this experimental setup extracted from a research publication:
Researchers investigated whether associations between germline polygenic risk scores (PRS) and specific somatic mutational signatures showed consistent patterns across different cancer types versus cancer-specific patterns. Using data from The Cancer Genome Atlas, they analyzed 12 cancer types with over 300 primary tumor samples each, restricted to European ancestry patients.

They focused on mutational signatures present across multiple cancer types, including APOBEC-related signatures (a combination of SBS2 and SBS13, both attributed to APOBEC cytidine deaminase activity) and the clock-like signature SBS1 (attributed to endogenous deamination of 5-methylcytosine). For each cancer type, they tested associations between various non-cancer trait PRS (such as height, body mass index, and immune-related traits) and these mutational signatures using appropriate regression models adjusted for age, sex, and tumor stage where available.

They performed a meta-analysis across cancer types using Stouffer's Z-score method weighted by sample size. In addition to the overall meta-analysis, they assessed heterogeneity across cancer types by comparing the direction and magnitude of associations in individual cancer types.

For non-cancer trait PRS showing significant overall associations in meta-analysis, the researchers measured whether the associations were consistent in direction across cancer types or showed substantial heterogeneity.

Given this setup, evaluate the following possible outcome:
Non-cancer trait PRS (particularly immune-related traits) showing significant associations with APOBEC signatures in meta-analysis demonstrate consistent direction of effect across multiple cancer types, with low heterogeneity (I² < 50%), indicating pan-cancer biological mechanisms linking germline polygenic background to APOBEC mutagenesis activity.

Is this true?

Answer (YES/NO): NO